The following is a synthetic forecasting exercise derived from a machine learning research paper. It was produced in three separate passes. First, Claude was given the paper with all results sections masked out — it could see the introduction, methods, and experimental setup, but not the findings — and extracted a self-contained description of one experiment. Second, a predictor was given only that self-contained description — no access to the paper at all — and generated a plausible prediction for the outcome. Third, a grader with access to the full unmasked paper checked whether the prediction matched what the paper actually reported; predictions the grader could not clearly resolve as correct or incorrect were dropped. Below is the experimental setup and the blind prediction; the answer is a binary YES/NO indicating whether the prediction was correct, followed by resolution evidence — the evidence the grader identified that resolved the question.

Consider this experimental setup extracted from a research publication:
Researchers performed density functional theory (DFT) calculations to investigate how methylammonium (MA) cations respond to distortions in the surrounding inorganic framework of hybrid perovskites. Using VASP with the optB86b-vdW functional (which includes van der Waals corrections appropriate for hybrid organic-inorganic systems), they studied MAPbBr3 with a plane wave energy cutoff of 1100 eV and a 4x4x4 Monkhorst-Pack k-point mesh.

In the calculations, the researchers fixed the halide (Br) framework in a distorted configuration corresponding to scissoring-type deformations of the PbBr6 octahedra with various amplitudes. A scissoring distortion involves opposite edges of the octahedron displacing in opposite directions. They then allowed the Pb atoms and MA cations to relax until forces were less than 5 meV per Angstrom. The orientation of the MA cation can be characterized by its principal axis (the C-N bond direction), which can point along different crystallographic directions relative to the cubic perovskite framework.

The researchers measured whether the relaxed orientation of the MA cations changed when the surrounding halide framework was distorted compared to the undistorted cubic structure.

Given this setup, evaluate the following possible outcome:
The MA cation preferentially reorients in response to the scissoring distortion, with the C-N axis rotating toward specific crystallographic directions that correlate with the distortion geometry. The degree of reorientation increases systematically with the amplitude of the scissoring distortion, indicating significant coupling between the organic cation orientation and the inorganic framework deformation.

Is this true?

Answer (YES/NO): NO